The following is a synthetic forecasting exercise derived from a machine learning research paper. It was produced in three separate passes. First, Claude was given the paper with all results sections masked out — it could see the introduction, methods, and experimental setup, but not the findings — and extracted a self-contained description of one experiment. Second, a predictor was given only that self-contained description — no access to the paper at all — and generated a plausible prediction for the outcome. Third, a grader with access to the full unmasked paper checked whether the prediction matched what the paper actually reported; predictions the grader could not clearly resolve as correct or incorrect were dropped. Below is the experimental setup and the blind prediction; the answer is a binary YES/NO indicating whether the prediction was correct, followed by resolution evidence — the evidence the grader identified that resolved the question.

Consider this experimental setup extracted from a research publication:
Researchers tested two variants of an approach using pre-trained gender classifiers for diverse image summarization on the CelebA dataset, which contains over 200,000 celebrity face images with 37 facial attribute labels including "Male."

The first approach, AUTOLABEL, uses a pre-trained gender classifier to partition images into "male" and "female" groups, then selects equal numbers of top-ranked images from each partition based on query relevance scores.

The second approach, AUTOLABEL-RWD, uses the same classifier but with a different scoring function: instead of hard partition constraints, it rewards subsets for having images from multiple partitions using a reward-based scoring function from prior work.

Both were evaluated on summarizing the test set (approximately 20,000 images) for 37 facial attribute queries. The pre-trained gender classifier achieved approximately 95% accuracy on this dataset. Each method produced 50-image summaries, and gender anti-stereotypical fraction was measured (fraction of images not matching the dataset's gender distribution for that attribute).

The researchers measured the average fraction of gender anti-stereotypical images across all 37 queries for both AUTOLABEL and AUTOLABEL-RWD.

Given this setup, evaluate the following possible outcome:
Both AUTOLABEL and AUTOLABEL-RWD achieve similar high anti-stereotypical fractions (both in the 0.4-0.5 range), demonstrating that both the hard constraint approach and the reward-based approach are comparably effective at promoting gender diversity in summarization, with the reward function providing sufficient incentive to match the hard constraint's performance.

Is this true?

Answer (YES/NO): NO